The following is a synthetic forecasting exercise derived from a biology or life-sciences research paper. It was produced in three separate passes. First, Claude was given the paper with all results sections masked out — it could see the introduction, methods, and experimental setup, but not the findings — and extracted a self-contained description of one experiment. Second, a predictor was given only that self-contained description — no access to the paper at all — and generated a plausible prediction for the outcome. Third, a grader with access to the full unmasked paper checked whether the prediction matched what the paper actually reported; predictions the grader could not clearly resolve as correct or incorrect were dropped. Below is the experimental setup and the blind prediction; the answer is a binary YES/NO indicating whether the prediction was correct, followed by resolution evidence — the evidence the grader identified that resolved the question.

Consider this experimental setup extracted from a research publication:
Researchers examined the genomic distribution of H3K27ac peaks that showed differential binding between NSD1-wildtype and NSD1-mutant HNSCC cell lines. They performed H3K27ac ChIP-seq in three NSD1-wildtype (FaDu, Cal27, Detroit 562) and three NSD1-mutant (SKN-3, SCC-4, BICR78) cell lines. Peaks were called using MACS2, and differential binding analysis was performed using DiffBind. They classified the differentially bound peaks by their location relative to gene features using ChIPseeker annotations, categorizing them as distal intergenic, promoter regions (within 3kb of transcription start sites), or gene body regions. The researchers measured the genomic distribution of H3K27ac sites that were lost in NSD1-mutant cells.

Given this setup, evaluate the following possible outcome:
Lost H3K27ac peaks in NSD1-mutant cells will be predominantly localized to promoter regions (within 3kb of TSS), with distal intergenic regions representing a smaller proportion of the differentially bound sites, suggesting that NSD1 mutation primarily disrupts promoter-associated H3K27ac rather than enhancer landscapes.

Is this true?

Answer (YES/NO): NO